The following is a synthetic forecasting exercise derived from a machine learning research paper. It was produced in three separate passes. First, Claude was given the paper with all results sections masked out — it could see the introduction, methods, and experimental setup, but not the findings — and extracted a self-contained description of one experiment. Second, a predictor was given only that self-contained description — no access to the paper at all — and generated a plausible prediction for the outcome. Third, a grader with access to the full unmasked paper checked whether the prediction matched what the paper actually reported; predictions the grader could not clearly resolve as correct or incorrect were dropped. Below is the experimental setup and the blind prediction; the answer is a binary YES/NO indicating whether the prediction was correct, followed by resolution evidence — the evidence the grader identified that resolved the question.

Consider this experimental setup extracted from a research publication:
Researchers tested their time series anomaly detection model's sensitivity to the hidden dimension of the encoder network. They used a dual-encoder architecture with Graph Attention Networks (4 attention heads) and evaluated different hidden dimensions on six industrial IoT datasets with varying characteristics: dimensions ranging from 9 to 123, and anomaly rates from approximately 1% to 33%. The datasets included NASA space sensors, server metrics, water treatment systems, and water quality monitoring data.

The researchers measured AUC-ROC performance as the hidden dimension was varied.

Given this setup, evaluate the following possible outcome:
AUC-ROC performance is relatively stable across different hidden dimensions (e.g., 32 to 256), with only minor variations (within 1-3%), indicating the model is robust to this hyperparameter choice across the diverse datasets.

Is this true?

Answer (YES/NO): NO